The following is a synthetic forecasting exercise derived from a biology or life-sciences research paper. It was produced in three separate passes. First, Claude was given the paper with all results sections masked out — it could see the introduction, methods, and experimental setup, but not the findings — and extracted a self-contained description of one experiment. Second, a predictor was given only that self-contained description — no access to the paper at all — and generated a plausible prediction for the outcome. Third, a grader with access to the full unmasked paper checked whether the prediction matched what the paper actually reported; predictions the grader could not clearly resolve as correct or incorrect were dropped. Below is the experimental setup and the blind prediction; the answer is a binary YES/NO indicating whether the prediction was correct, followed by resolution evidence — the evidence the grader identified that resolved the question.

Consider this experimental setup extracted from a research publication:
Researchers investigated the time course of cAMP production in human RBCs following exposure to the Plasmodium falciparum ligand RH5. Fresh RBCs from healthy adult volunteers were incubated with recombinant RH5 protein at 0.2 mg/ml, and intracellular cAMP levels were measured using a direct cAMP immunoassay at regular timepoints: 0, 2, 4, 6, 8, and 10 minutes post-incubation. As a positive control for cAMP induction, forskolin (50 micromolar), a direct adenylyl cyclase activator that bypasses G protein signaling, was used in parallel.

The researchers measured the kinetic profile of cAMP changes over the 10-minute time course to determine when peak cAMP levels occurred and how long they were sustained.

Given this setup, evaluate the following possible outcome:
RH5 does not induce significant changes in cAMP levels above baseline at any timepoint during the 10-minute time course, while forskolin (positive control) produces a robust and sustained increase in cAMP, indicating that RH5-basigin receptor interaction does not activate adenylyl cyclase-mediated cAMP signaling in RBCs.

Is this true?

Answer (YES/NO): NO